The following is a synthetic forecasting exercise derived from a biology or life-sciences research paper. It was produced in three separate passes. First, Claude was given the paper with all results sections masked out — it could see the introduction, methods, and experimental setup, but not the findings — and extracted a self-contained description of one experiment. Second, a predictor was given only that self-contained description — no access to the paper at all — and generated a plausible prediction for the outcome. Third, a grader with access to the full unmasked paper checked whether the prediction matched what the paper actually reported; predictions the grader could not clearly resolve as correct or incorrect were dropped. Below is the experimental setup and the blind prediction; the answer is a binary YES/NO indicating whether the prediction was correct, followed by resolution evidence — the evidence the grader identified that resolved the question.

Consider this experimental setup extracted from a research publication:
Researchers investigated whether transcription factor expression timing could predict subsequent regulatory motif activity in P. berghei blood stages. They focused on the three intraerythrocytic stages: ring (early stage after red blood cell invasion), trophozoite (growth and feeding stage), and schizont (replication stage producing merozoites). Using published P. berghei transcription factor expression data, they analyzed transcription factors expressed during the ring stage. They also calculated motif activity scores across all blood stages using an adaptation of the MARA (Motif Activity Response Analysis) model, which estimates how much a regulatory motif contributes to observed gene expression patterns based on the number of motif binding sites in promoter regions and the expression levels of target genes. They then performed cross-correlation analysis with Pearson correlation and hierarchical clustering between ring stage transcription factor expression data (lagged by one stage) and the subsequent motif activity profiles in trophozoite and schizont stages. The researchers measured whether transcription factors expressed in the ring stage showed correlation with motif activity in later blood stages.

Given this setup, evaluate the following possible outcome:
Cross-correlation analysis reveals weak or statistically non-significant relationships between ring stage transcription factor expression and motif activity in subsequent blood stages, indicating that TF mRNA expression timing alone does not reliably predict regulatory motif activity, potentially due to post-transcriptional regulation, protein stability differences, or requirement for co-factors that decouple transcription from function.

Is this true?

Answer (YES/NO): NO